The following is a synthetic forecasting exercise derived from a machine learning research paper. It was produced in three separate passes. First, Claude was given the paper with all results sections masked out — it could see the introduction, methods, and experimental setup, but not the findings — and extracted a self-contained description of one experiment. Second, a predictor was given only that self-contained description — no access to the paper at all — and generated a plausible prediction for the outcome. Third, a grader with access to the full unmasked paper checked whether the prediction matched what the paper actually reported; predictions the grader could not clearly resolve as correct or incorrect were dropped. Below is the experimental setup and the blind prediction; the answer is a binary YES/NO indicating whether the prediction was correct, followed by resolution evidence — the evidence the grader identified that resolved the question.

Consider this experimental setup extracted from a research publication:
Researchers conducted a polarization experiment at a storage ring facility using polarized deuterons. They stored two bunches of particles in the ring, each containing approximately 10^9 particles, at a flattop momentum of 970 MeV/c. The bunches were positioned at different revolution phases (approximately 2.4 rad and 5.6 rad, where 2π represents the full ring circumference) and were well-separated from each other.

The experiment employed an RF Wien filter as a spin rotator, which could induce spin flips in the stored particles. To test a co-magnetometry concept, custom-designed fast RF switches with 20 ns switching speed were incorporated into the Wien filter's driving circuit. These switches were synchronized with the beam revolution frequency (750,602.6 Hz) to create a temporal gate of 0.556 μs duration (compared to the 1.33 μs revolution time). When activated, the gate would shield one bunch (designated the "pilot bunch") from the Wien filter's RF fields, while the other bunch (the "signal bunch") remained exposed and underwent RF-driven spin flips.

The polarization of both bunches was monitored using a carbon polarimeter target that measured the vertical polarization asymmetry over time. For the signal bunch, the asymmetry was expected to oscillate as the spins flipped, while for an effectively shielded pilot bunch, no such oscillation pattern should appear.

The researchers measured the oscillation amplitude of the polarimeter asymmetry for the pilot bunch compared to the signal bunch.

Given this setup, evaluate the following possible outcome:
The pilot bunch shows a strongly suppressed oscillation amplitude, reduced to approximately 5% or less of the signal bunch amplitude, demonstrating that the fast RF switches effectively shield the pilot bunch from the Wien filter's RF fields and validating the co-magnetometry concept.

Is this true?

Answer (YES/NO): YES